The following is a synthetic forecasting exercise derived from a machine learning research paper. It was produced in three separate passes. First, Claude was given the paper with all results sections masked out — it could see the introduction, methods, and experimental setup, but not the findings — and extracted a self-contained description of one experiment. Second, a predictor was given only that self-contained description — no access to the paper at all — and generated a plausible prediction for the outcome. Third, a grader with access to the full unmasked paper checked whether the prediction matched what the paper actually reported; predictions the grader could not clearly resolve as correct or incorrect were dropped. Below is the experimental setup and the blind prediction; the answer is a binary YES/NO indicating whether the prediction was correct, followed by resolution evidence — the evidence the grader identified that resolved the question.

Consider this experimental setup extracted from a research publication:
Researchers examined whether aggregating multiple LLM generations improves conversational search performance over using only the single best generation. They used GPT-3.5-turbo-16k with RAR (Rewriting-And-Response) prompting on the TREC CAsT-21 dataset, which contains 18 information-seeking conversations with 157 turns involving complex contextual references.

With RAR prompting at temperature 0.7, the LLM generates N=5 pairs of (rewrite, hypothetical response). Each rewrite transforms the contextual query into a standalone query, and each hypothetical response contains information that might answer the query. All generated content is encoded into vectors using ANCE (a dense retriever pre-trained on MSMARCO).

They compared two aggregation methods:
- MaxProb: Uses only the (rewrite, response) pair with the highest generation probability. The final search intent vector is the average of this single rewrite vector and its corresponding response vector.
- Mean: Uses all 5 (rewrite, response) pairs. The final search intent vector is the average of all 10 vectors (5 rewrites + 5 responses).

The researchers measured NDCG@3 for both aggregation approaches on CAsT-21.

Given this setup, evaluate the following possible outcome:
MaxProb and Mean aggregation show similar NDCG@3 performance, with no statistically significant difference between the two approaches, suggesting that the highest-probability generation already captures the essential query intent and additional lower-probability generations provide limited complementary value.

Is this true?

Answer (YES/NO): NO